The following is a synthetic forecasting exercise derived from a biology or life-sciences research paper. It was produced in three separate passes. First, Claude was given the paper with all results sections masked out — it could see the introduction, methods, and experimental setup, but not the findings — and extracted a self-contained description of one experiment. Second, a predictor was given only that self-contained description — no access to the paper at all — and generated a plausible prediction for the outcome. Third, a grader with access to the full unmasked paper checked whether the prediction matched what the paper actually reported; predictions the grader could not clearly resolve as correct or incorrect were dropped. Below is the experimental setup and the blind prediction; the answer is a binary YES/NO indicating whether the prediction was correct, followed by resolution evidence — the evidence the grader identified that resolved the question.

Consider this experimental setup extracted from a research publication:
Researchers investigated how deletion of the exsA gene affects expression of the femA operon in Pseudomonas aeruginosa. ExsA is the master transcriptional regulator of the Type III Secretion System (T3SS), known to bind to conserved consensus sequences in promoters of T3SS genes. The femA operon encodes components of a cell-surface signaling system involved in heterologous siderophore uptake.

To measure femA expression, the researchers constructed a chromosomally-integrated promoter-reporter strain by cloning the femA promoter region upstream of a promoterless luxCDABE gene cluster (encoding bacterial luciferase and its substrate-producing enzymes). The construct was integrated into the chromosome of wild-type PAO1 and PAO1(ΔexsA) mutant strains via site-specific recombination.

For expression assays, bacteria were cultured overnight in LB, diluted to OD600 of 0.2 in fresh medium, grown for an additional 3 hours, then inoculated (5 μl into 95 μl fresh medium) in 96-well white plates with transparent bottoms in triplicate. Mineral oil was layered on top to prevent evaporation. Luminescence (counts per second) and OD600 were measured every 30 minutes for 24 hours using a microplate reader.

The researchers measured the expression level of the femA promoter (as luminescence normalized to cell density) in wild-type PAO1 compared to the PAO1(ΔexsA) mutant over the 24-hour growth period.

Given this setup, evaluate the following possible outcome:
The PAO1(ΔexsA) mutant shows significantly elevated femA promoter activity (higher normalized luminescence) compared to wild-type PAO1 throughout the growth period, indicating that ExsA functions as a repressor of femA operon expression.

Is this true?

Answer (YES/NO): NO